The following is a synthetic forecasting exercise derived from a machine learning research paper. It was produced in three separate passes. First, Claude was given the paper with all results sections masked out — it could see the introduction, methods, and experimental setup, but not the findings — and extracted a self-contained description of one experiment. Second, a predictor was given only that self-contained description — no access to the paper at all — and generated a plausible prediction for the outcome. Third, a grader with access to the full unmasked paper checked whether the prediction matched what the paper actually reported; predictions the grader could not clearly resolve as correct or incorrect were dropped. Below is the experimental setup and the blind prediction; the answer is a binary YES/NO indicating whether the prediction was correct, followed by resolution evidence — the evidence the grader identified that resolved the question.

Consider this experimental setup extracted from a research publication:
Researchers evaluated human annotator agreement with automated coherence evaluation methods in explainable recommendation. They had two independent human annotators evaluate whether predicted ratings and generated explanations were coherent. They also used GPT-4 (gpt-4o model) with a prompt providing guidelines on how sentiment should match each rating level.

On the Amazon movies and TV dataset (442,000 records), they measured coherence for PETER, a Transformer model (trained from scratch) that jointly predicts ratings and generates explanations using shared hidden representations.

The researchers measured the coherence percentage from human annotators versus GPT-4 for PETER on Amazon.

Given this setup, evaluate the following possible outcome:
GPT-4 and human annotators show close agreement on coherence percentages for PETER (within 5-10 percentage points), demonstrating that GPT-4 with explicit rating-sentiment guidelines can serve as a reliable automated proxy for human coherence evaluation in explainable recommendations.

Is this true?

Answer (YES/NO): NO